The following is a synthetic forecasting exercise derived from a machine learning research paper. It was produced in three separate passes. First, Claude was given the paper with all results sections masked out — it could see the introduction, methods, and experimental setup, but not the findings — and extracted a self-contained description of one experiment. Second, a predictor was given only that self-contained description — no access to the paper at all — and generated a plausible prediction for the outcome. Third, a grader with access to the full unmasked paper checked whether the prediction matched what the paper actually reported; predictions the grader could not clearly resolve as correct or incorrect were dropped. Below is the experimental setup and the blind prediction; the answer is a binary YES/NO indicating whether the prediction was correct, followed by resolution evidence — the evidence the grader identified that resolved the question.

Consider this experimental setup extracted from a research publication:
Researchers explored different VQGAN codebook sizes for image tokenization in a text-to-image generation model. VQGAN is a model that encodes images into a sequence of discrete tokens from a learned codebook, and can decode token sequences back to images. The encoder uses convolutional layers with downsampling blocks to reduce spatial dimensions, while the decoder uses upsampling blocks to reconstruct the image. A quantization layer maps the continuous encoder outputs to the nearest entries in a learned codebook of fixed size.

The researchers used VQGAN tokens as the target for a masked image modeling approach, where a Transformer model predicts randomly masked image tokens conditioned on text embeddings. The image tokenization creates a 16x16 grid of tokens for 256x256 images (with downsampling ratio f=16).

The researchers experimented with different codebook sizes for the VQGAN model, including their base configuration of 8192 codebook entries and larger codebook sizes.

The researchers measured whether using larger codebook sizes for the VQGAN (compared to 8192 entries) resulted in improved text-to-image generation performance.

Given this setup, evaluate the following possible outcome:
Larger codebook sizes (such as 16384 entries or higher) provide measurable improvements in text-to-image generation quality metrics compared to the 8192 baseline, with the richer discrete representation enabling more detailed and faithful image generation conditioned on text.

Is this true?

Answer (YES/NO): NO